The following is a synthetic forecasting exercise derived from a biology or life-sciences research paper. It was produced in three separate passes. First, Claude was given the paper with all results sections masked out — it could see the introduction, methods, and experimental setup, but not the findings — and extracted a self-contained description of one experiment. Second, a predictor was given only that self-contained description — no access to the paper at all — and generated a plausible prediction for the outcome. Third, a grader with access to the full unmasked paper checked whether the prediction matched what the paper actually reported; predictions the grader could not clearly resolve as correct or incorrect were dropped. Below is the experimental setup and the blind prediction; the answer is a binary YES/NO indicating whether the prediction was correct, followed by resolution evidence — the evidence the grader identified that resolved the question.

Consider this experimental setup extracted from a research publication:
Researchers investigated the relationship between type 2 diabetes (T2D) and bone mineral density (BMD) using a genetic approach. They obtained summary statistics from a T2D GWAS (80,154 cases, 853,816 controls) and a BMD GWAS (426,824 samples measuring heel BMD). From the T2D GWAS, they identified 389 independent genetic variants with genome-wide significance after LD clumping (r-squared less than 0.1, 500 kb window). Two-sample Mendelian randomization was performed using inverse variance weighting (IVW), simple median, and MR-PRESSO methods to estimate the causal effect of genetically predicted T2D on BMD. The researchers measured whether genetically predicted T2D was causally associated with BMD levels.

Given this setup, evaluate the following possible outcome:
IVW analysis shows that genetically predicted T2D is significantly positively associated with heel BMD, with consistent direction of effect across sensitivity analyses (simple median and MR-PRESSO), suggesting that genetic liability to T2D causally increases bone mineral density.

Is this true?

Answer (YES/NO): YES